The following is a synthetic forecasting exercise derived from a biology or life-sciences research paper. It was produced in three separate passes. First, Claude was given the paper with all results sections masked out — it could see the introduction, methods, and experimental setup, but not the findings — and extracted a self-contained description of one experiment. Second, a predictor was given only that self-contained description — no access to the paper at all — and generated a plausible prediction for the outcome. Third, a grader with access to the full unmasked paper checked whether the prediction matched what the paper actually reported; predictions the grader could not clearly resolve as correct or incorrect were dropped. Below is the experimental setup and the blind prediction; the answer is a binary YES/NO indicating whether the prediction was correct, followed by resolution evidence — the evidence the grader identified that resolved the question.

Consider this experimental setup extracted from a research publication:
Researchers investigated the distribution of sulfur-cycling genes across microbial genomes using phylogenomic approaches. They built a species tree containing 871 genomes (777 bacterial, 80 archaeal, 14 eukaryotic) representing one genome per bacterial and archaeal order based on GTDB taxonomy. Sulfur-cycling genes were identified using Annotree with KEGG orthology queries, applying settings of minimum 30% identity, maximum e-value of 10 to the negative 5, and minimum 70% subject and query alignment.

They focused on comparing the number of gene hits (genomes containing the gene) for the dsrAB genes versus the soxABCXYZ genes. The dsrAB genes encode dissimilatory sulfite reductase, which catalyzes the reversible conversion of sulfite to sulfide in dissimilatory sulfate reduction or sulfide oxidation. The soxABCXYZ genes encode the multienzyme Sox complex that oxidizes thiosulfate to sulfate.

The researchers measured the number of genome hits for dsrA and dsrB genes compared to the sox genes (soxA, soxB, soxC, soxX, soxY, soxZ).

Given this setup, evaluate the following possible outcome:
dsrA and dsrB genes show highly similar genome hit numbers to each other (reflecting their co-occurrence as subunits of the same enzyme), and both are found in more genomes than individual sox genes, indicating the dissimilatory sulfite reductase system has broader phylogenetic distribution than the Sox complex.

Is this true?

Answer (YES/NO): NO